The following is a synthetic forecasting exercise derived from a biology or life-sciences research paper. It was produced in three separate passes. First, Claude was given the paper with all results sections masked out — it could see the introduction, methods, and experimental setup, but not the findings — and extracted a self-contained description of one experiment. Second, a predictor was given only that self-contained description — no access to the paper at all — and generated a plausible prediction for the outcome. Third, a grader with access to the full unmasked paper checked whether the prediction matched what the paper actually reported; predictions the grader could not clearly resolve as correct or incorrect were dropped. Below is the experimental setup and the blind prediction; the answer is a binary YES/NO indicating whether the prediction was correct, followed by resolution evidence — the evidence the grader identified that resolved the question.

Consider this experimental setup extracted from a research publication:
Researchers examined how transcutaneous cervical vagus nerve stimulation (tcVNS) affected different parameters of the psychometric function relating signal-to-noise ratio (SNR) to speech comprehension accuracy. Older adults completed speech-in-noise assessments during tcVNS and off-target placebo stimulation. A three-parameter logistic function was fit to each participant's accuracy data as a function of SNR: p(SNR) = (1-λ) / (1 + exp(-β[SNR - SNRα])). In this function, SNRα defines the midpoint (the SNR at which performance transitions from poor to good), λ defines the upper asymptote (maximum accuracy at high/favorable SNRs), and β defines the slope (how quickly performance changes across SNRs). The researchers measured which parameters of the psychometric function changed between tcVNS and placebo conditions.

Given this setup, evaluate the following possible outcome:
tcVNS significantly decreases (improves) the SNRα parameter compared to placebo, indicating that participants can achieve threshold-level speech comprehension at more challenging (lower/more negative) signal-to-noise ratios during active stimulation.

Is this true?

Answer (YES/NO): NO